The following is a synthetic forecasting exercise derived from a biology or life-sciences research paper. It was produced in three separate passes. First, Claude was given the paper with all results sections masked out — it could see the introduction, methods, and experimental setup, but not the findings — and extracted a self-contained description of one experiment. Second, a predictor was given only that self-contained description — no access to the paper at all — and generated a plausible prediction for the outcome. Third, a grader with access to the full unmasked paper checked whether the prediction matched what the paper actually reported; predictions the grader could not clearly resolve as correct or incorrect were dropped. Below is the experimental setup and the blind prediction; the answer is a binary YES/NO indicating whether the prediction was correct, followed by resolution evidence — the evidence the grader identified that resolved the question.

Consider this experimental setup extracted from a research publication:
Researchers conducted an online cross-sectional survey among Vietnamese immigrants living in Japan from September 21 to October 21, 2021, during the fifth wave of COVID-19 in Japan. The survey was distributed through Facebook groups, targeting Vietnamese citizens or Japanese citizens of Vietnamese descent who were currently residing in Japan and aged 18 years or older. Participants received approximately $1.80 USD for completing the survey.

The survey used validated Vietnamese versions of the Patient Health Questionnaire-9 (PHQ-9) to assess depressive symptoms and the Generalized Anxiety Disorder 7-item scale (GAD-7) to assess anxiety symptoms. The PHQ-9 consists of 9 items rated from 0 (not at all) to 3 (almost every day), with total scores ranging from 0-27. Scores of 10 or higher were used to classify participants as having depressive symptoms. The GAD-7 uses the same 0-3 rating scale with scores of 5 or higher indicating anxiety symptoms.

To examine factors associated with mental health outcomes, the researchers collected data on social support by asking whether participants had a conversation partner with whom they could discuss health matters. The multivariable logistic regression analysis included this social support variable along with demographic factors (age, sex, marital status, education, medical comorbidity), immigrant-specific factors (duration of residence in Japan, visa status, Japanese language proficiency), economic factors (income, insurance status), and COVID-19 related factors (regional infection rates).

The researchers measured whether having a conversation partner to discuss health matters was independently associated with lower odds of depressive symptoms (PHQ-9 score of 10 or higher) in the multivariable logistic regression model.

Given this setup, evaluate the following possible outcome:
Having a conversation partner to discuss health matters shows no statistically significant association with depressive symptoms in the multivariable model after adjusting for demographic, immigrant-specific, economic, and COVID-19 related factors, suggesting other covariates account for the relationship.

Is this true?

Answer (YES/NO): YES